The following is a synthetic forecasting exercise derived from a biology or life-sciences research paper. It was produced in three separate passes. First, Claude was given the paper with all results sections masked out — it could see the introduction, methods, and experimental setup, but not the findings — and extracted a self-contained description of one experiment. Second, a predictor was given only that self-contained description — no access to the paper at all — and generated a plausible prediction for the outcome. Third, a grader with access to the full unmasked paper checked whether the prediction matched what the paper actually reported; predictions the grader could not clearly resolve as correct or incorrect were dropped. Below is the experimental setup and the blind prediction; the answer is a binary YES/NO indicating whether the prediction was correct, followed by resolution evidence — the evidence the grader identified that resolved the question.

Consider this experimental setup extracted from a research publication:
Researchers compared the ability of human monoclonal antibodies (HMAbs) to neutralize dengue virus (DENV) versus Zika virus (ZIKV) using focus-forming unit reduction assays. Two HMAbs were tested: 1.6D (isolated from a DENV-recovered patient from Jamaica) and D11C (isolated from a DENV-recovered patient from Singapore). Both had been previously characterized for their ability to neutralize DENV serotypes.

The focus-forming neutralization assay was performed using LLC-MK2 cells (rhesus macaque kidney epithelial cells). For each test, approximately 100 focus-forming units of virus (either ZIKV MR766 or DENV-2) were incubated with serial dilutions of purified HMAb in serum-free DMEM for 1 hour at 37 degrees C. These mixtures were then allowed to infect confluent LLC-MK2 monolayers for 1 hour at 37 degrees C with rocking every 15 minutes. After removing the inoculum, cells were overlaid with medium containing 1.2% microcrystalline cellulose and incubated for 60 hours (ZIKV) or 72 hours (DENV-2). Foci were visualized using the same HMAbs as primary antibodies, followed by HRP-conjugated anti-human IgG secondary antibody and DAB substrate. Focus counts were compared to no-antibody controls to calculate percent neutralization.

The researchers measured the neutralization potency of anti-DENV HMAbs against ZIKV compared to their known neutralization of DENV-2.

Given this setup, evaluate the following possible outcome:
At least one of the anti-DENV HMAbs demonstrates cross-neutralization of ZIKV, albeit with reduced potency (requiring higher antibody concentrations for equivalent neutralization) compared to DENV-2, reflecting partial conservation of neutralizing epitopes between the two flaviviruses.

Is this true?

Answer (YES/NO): NO